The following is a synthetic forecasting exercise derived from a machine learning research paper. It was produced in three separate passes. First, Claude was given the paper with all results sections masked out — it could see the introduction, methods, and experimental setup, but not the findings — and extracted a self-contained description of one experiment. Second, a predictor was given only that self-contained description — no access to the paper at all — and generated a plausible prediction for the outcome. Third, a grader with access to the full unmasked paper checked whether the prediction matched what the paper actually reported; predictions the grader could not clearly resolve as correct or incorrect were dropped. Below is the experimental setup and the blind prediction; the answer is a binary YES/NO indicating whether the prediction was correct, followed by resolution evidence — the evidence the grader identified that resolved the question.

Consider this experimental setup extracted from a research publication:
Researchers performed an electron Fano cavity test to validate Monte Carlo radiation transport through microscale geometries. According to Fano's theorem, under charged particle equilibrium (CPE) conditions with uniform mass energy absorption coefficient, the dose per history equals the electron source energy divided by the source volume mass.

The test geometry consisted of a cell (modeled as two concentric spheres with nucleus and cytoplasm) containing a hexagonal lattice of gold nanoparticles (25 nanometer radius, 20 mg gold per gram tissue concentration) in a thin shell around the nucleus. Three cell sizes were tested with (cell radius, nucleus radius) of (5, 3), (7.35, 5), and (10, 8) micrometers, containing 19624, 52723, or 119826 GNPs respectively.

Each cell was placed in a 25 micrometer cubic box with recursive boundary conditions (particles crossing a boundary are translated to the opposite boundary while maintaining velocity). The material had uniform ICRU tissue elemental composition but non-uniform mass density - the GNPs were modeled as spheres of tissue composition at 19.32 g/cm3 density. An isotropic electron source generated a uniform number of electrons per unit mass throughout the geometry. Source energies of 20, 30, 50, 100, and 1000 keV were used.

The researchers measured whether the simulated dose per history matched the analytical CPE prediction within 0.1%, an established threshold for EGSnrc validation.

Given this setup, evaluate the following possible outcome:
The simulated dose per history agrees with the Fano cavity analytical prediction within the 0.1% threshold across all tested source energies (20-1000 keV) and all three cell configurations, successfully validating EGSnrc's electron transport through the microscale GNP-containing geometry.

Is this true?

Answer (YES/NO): YES